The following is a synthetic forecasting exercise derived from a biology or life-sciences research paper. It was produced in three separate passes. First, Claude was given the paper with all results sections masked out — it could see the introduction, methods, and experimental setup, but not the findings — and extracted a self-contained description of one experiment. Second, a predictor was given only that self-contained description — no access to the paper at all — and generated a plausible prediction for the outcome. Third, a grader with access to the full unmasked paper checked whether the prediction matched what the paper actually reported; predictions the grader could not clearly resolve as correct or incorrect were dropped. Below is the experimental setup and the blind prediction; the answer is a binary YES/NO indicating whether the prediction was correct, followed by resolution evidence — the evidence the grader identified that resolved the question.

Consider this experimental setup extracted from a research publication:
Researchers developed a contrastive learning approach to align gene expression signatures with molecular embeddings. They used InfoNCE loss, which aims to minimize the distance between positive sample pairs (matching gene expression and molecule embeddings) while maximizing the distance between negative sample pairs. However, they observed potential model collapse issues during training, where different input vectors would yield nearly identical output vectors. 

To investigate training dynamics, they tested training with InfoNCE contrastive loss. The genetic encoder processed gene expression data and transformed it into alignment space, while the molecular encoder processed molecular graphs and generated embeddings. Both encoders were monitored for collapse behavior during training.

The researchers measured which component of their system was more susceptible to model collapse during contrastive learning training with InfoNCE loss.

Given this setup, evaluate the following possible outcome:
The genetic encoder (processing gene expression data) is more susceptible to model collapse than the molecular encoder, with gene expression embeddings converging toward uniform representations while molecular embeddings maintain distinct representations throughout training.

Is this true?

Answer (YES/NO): YES